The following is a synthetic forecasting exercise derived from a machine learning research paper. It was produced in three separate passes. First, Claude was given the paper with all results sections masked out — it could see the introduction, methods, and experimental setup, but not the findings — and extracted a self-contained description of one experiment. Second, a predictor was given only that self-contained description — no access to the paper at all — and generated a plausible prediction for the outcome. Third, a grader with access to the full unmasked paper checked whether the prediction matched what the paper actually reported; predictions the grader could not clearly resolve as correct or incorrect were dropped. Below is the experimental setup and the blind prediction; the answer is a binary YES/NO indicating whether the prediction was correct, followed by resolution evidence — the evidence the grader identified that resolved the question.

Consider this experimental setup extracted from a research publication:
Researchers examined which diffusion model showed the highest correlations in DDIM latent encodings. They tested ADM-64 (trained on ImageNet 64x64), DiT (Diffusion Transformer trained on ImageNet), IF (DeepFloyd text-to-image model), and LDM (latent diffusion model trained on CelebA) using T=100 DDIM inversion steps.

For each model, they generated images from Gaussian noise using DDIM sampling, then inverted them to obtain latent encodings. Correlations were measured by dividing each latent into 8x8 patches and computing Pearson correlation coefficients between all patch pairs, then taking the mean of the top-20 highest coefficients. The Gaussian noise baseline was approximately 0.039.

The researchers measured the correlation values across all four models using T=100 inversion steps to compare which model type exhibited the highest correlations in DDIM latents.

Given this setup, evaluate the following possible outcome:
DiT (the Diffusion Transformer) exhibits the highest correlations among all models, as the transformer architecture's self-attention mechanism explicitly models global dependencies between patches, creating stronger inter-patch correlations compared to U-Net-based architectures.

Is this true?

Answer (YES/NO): NO